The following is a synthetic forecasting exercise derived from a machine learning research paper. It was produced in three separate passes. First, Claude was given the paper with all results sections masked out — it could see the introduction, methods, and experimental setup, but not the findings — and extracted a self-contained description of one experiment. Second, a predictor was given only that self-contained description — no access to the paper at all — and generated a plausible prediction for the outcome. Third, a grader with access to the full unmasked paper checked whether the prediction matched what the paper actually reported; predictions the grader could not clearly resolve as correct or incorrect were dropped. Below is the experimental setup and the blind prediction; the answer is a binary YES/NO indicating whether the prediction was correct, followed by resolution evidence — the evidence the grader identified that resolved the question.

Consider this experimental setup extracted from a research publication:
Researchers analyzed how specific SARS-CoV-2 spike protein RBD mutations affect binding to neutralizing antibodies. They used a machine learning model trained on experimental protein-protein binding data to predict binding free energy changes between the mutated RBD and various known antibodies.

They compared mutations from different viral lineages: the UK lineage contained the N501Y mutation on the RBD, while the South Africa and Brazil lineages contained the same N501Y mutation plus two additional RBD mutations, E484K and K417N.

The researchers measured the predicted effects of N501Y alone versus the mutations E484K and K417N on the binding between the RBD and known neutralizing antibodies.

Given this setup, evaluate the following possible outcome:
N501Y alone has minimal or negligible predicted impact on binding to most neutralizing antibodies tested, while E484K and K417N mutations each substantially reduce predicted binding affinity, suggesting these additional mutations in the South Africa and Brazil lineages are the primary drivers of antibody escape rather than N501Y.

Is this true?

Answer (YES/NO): NO